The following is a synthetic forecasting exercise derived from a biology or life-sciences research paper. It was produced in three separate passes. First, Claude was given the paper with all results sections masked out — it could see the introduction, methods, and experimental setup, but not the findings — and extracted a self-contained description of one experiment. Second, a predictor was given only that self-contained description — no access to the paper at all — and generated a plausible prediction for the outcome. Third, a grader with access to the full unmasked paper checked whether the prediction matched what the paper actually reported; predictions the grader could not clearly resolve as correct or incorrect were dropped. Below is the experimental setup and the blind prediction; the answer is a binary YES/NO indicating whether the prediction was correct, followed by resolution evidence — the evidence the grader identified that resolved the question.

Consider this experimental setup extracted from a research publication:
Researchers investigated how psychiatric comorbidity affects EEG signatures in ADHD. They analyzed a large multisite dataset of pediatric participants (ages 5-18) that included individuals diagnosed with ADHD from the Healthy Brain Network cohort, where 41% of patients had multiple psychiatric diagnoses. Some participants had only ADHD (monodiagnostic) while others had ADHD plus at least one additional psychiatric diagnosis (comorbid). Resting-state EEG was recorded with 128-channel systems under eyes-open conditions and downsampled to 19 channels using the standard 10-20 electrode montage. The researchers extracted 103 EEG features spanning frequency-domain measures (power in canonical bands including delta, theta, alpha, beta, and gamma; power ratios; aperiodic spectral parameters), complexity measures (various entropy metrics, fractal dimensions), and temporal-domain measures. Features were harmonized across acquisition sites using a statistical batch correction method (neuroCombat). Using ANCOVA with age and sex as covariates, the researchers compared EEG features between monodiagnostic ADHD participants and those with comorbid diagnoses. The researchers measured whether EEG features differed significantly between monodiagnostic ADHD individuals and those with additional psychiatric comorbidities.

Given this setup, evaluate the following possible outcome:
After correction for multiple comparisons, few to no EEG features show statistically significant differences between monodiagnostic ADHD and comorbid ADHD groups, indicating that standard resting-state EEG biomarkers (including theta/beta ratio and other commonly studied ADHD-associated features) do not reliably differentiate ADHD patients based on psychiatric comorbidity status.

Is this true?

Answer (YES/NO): YES